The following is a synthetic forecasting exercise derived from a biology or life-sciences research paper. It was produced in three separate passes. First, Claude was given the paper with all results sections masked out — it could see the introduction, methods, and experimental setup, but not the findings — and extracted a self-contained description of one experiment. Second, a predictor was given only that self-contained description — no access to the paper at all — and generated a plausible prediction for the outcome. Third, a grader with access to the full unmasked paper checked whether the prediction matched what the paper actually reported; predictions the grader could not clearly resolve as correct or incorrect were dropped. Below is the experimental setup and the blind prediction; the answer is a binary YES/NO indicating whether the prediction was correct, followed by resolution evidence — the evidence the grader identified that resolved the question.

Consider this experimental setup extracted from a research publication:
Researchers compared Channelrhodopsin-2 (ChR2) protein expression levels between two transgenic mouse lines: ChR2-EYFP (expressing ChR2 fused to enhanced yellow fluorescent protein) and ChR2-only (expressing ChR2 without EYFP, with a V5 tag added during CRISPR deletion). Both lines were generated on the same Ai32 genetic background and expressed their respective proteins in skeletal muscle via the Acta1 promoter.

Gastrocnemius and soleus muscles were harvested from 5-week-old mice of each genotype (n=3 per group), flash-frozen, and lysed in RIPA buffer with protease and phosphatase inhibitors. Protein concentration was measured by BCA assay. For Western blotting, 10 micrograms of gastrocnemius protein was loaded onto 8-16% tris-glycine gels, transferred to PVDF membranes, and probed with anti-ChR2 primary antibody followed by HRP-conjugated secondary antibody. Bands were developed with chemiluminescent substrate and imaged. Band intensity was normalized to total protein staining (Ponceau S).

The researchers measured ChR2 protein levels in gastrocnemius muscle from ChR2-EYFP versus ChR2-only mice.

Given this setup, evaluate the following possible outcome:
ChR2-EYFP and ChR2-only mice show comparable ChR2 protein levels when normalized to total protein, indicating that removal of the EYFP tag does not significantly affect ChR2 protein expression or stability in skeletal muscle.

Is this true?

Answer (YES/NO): NO